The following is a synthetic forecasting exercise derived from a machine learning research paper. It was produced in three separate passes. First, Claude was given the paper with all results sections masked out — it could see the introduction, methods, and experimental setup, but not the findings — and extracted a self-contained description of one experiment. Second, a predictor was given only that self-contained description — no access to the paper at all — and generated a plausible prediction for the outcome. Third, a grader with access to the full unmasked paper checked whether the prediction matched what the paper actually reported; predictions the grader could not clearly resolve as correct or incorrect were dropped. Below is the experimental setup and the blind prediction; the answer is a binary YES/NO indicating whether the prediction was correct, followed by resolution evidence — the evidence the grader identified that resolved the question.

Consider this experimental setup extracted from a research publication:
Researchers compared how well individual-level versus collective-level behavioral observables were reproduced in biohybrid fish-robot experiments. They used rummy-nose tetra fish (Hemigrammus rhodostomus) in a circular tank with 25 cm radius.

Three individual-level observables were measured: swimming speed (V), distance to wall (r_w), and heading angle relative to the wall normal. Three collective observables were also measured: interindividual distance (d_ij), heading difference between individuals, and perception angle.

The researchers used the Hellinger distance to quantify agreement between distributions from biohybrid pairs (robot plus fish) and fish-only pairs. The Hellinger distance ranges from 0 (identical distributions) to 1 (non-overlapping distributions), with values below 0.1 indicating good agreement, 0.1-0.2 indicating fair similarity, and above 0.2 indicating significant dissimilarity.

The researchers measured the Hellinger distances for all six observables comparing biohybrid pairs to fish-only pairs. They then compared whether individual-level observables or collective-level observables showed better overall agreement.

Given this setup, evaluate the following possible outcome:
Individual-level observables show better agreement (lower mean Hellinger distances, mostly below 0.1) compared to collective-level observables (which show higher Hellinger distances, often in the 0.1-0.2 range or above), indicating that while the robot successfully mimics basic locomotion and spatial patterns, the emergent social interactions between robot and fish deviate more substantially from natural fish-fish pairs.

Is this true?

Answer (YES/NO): NO